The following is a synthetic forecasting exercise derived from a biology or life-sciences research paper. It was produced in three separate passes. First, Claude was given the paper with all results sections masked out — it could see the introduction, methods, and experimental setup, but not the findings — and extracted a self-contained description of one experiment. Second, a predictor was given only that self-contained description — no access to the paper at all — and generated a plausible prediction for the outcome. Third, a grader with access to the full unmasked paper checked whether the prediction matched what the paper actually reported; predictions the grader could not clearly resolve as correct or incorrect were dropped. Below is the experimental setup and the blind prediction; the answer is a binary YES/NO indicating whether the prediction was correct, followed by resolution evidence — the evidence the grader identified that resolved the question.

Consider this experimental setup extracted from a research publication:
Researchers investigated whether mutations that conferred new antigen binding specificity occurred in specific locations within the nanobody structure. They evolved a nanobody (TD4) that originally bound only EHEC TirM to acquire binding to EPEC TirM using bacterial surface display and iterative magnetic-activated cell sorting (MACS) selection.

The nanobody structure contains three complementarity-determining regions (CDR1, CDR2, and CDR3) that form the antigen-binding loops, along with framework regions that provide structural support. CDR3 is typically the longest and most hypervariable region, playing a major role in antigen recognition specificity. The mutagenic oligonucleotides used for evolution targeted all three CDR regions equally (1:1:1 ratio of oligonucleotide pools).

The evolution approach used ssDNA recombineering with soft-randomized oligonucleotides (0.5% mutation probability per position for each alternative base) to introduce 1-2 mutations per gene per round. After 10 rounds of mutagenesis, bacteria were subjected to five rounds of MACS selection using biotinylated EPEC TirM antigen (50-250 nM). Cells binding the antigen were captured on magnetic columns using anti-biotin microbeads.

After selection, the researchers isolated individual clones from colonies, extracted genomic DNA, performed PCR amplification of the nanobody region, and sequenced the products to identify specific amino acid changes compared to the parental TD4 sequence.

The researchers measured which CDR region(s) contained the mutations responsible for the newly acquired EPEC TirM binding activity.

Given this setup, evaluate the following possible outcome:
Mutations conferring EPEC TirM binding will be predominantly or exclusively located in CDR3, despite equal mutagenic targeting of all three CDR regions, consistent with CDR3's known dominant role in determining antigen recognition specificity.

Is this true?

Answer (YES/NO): YES